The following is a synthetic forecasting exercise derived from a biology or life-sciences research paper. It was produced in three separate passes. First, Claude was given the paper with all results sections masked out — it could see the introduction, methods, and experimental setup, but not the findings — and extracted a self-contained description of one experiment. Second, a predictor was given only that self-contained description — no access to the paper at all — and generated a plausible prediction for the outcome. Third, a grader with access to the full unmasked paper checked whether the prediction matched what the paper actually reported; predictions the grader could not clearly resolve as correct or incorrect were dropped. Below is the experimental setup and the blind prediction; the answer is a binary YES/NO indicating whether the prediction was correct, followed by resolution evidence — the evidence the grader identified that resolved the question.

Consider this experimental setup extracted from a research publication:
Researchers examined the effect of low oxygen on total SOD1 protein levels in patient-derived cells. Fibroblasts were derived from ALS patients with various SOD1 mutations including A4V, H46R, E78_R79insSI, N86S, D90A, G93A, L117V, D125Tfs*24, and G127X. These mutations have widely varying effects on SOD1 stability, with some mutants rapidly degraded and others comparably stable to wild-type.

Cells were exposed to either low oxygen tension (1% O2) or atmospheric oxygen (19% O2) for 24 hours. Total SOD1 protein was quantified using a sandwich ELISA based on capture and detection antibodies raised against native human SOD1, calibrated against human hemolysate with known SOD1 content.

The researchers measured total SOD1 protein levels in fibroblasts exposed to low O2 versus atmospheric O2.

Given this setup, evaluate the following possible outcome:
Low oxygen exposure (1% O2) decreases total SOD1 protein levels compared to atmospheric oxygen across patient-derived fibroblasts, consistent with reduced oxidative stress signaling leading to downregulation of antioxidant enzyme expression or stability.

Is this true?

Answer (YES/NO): NO